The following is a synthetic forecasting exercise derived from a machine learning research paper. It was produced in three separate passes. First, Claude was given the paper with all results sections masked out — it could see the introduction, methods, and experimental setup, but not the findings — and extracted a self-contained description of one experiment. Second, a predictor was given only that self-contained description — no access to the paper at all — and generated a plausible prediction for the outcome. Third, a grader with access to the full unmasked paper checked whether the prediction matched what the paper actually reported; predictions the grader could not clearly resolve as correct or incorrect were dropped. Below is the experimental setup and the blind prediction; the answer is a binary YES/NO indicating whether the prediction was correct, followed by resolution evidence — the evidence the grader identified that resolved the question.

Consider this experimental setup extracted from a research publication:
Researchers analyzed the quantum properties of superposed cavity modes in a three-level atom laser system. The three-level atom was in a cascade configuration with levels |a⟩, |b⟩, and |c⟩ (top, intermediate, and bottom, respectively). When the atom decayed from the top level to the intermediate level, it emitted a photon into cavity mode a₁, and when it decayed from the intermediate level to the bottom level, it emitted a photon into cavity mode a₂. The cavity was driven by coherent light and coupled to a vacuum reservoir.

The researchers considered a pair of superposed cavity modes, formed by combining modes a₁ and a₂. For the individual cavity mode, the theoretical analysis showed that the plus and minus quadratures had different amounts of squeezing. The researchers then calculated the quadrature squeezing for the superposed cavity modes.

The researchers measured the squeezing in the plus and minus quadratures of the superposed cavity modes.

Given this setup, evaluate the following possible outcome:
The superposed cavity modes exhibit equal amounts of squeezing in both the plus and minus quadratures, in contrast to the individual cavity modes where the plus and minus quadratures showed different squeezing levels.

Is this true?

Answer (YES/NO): YES